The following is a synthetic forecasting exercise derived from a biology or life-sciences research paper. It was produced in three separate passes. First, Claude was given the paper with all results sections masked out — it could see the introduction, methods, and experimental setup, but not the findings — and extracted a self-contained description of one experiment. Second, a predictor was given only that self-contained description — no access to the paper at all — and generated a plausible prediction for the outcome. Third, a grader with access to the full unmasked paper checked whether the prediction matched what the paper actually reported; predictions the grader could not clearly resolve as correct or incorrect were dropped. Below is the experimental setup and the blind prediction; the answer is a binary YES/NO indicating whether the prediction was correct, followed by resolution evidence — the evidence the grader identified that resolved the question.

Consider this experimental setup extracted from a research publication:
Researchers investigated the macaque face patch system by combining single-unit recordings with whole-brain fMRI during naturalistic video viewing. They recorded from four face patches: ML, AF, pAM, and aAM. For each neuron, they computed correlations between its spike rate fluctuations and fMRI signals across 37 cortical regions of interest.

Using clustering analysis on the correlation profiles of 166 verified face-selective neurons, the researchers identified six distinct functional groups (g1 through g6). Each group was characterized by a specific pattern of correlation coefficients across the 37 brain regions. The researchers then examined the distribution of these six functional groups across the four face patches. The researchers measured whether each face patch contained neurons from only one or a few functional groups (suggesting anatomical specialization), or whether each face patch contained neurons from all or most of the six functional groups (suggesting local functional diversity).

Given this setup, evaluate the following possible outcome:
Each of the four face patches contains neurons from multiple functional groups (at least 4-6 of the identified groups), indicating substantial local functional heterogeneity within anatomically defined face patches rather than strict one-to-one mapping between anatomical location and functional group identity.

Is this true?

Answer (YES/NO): YES